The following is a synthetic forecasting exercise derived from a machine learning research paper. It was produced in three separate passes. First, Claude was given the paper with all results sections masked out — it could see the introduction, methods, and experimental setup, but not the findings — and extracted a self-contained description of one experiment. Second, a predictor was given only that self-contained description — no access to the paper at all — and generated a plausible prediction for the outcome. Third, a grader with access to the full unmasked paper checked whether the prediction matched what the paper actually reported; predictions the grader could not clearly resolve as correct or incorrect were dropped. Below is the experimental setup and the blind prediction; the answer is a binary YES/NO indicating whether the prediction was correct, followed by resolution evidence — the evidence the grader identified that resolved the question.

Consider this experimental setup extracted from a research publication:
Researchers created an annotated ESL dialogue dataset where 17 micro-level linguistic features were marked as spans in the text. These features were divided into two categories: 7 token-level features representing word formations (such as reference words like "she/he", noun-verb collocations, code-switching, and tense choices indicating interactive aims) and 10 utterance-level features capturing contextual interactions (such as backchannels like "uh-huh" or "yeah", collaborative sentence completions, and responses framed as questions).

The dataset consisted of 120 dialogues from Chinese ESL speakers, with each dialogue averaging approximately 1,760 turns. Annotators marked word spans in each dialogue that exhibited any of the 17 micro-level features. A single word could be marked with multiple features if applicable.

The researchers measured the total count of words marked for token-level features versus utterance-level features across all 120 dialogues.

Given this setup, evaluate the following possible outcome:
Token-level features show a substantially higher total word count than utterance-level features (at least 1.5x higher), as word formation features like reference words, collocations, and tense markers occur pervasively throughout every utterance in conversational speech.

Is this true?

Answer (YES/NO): YES